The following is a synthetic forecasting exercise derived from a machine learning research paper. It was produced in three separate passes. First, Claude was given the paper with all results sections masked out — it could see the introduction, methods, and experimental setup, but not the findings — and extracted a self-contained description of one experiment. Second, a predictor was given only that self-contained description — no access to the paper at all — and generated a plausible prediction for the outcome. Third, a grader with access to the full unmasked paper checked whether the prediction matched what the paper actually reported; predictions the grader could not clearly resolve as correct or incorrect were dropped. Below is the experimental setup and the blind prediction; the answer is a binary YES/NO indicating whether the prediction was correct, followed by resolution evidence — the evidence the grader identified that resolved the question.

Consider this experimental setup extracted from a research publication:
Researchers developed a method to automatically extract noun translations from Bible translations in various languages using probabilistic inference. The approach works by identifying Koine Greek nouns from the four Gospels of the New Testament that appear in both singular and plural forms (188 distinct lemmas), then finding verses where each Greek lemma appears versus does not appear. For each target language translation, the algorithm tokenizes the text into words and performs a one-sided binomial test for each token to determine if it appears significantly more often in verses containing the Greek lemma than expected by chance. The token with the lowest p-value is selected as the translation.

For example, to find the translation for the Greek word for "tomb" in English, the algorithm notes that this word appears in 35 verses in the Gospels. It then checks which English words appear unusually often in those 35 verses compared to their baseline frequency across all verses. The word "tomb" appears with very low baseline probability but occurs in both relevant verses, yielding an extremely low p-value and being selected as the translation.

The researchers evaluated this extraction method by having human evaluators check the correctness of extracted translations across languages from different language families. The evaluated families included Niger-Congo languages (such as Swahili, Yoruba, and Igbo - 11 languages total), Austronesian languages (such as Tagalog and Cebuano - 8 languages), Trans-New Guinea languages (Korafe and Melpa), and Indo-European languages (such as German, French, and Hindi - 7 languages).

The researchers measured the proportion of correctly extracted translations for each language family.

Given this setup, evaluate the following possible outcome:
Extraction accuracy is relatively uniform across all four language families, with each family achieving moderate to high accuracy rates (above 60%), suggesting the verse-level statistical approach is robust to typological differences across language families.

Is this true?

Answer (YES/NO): NO